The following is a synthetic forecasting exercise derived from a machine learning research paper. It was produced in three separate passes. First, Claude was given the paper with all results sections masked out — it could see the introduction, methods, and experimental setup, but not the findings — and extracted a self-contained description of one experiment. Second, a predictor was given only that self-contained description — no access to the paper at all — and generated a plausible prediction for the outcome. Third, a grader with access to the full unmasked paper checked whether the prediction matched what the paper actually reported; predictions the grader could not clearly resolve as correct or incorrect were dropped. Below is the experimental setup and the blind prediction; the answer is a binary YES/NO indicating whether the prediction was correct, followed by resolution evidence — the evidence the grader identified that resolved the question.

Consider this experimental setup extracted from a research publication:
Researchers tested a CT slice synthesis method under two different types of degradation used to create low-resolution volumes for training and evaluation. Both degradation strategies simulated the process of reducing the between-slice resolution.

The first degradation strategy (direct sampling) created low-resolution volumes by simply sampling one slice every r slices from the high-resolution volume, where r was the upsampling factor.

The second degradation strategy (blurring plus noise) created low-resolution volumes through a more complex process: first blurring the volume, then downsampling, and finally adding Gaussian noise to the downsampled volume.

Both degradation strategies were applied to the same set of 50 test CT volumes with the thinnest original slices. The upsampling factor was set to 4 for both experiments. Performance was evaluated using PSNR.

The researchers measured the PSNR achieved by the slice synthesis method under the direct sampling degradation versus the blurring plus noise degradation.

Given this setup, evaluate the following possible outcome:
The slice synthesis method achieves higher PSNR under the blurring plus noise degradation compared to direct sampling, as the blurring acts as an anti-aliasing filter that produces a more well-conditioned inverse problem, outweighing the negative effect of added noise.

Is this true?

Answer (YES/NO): NO